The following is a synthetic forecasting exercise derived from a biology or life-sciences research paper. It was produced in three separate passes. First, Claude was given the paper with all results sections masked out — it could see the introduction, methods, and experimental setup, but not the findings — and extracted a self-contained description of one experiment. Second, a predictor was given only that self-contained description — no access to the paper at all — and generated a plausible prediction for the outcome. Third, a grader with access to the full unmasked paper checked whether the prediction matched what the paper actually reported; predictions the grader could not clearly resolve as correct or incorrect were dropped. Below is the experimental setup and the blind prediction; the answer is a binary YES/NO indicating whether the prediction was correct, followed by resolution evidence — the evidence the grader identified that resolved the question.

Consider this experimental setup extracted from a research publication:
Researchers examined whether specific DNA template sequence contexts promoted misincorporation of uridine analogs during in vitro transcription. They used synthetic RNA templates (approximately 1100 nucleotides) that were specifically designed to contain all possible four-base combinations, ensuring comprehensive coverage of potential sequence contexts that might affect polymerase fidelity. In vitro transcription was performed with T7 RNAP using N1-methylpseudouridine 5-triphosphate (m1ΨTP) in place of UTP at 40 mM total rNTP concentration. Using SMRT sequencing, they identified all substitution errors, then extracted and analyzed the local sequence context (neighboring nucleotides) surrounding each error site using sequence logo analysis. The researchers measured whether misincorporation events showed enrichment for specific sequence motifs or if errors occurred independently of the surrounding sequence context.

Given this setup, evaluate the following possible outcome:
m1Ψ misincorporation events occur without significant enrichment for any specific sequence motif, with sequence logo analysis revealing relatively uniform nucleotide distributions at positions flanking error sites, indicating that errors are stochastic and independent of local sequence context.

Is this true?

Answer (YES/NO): YES